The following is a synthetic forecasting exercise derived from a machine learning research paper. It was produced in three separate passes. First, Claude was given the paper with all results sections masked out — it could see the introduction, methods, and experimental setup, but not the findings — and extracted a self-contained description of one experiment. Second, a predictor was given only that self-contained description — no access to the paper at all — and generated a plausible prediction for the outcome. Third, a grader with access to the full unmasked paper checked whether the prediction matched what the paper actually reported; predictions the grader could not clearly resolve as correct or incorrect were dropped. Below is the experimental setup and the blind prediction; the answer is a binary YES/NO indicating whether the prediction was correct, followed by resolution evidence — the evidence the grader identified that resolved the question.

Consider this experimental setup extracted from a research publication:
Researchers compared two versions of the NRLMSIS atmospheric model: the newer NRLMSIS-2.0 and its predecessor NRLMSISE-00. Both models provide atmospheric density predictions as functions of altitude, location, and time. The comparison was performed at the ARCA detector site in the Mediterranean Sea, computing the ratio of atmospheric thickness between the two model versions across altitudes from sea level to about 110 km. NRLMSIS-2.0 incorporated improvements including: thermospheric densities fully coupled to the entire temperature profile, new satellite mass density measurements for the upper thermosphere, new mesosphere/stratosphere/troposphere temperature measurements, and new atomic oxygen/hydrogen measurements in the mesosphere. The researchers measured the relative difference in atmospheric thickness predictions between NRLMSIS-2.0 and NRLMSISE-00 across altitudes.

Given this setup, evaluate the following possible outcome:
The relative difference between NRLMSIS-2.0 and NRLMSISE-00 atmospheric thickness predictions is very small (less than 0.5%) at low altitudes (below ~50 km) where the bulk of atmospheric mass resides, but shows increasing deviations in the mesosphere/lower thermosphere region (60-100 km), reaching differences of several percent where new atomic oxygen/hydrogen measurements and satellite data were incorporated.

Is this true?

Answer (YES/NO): NO